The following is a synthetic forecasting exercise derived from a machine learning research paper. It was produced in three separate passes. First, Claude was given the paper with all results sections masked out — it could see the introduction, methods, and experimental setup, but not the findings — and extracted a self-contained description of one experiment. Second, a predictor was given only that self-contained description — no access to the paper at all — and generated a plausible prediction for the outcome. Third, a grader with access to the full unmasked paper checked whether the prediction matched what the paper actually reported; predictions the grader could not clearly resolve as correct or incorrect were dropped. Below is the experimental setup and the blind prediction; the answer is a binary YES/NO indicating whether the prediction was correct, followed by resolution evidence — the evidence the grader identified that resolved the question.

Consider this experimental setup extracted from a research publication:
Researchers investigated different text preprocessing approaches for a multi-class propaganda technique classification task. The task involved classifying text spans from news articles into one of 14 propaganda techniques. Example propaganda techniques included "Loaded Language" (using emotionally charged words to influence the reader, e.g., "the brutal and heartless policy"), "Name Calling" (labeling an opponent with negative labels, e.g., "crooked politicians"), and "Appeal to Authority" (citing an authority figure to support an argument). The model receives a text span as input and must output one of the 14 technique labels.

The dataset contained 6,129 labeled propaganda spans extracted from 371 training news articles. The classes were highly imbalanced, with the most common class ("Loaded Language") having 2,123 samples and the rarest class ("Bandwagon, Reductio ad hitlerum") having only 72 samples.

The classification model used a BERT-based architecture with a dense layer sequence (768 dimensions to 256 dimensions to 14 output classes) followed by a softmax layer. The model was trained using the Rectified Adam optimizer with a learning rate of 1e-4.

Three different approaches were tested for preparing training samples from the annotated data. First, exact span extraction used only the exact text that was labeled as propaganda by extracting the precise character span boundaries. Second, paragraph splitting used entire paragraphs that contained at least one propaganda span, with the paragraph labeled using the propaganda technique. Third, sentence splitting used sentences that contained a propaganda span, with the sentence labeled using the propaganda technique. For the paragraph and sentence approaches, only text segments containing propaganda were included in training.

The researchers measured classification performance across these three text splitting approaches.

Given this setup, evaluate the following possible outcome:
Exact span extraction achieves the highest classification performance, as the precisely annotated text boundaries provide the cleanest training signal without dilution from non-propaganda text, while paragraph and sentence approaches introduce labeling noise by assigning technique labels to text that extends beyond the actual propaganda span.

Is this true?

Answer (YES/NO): YES